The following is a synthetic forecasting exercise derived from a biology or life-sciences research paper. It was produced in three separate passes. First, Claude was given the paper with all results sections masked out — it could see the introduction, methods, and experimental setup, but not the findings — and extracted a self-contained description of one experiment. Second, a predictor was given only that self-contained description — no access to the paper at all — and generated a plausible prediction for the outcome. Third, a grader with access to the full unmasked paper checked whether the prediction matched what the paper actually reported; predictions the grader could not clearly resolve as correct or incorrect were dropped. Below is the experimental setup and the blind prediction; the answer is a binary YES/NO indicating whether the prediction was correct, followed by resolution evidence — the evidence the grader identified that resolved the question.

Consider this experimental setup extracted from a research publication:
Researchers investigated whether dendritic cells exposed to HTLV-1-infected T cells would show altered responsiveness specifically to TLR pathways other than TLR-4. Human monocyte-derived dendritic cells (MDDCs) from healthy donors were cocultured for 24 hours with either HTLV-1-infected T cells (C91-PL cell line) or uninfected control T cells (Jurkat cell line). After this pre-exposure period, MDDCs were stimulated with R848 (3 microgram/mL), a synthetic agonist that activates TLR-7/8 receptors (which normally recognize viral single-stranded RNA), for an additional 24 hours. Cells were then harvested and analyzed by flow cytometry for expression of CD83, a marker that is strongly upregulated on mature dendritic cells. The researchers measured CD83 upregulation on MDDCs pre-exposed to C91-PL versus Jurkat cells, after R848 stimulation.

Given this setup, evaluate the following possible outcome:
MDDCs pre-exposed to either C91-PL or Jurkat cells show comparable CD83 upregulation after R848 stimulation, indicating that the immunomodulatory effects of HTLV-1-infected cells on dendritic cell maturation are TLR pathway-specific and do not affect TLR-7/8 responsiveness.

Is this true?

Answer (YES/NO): NO